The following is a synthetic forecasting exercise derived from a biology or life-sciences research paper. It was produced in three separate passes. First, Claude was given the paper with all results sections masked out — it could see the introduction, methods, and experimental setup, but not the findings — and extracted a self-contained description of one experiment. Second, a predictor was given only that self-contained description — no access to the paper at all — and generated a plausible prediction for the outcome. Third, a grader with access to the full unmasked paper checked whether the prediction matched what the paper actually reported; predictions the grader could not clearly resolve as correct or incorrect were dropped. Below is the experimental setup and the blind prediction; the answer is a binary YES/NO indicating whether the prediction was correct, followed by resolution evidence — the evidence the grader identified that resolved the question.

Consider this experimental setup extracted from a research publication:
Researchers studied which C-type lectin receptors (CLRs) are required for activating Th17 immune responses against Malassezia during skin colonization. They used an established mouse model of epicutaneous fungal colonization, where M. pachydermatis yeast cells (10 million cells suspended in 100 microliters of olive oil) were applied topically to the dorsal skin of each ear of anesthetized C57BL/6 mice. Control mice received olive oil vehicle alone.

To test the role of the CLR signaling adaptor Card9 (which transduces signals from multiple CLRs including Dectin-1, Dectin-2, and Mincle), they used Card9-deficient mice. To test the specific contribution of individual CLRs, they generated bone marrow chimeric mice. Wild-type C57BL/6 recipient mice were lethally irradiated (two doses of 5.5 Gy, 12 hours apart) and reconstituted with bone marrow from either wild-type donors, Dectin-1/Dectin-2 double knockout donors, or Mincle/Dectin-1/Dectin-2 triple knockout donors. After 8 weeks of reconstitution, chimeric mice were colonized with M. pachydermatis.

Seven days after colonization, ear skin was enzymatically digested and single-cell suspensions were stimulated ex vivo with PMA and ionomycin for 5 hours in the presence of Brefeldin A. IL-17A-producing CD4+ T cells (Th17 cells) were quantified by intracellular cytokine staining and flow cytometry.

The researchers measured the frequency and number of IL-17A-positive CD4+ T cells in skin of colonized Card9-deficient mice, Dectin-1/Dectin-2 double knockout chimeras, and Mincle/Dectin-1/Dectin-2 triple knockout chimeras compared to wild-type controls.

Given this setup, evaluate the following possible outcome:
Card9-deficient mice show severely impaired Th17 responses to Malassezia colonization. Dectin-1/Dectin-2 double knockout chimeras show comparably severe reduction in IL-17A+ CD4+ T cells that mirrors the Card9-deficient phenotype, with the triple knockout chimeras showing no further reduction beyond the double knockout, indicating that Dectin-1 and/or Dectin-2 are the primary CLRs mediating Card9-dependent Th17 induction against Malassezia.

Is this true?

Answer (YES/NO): NO